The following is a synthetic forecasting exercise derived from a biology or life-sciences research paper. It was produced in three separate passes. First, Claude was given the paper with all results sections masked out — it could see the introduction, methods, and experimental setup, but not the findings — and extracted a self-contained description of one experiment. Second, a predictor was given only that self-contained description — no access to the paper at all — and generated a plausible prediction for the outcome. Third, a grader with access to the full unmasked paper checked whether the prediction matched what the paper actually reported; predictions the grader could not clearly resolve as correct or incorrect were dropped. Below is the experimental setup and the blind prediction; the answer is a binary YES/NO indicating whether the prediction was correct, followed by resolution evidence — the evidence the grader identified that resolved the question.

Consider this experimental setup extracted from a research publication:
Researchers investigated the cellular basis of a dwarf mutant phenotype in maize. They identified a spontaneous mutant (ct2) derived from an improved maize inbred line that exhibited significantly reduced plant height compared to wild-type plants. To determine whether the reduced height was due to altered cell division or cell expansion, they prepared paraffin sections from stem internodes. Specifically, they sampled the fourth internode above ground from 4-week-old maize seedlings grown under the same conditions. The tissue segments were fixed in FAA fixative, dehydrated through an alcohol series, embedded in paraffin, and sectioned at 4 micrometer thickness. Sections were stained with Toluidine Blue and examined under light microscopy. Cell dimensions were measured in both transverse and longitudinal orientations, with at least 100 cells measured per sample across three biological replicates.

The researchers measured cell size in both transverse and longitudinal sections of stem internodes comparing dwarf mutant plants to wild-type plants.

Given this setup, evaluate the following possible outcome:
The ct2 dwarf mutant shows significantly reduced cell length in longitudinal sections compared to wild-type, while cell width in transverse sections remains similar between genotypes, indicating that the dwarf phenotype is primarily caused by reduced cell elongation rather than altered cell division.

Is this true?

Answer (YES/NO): NO